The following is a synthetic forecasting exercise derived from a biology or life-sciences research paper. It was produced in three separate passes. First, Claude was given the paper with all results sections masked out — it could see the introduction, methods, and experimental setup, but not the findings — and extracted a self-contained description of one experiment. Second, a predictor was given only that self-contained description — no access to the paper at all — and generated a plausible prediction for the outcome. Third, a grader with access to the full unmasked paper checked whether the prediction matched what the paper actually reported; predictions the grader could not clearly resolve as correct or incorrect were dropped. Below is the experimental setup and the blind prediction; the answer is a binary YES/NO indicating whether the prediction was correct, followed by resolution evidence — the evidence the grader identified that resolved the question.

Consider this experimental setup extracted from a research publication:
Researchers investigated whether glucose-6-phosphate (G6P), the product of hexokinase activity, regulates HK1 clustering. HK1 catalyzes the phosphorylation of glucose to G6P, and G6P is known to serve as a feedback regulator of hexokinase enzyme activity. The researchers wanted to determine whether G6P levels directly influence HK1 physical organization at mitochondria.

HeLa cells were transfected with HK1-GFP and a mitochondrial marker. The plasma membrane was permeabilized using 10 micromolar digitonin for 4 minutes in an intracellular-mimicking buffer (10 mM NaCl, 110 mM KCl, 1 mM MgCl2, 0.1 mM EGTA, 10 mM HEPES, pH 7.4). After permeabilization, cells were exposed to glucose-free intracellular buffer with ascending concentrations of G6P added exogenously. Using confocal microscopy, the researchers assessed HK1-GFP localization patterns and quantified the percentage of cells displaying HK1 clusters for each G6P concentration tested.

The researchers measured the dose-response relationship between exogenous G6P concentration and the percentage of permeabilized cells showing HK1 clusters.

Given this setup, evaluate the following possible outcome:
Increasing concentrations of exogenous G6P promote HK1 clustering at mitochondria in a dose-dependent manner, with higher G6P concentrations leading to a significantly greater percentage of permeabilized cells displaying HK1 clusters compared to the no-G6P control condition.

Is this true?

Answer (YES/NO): NO